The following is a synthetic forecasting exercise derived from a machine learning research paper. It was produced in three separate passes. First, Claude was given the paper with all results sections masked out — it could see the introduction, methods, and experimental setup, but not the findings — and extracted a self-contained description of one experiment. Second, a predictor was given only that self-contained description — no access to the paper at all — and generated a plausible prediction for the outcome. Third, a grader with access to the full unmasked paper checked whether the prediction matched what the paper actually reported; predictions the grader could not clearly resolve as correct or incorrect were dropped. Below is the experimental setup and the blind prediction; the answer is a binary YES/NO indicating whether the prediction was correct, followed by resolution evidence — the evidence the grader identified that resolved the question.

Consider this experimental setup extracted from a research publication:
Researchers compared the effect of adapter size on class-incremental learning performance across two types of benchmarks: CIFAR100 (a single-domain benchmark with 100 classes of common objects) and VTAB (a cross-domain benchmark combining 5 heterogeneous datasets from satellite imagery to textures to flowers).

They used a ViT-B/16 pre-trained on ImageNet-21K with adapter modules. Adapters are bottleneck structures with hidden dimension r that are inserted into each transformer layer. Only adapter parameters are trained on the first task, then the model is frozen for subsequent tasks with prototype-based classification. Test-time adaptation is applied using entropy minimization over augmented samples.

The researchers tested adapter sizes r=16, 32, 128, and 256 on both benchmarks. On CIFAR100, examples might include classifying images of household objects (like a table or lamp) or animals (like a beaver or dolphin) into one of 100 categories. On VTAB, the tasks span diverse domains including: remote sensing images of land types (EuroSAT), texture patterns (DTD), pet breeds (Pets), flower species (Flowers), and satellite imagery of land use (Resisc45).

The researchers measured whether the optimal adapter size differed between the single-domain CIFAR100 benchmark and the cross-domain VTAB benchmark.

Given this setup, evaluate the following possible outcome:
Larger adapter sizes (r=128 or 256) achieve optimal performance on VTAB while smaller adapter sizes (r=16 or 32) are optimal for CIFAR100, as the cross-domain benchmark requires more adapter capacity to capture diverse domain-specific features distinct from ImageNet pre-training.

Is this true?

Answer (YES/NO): NO